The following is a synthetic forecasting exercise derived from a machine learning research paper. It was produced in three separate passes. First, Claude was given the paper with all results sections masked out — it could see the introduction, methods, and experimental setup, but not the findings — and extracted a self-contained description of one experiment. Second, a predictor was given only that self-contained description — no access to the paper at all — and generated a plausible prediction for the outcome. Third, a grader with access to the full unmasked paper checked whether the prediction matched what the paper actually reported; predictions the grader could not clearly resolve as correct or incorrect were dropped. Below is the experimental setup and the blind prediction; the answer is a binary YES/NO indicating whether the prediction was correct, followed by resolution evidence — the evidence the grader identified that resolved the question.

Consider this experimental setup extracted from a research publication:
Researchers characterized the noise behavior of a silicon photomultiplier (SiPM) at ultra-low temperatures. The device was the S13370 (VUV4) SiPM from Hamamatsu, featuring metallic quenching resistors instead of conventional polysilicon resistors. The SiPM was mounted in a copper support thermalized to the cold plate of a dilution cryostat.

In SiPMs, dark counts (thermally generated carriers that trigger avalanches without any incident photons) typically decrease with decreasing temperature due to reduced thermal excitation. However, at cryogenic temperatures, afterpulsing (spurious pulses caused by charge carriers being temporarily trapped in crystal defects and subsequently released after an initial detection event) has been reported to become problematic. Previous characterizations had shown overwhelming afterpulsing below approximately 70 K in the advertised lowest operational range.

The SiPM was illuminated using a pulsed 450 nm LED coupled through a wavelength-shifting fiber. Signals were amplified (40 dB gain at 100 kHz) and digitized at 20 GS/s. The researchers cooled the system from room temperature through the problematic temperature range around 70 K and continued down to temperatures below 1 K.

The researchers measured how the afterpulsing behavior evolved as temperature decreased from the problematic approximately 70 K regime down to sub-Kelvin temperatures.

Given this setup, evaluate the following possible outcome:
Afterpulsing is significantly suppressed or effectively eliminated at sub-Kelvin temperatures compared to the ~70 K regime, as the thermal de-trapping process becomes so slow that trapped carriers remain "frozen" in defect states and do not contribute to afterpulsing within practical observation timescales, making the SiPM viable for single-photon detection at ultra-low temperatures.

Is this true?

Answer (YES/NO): YES